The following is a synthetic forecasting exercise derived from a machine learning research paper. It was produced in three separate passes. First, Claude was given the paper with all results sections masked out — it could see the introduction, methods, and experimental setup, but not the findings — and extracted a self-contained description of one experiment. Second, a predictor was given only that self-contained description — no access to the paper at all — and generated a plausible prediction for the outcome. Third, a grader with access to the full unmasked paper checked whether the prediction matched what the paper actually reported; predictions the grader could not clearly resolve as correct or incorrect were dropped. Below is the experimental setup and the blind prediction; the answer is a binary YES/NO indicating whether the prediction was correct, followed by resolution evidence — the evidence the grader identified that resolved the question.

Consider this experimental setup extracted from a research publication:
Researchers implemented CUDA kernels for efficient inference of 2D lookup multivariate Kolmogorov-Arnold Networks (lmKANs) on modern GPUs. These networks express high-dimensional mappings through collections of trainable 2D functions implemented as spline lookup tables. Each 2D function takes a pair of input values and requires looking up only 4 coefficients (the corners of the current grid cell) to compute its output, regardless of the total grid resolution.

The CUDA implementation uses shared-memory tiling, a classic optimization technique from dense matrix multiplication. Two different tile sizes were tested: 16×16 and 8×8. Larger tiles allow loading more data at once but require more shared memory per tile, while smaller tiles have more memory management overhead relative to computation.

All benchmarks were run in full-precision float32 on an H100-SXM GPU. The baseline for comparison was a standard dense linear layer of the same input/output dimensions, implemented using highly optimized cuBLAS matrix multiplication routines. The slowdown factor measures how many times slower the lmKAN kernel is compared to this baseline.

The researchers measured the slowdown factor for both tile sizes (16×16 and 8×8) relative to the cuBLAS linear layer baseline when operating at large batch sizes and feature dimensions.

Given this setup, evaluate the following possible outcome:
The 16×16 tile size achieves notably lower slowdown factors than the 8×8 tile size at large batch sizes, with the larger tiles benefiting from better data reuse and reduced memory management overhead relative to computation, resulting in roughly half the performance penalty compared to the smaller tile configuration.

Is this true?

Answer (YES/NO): NO